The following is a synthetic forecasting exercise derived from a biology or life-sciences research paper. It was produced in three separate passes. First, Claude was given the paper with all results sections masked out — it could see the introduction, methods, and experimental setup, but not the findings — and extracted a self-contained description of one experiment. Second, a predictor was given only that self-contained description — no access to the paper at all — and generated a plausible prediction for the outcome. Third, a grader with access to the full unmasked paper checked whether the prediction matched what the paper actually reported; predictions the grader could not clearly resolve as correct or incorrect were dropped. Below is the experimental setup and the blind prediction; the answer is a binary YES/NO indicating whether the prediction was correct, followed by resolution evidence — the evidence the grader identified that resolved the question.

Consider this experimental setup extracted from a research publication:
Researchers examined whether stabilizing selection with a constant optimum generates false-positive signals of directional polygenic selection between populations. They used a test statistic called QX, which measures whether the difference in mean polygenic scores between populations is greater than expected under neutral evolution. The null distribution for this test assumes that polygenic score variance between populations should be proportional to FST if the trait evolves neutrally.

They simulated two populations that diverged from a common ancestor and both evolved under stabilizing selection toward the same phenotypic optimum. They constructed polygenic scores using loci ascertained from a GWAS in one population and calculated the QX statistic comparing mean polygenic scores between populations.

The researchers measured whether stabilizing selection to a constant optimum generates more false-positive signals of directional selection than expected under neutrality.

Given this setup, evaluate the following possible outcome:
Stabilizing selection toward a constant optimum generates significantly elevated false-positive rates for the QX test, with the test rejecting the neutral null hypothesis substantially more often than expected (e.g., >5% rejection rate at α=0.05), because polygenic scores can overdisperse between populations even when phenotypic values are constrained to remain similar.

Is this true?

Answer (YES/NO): NO